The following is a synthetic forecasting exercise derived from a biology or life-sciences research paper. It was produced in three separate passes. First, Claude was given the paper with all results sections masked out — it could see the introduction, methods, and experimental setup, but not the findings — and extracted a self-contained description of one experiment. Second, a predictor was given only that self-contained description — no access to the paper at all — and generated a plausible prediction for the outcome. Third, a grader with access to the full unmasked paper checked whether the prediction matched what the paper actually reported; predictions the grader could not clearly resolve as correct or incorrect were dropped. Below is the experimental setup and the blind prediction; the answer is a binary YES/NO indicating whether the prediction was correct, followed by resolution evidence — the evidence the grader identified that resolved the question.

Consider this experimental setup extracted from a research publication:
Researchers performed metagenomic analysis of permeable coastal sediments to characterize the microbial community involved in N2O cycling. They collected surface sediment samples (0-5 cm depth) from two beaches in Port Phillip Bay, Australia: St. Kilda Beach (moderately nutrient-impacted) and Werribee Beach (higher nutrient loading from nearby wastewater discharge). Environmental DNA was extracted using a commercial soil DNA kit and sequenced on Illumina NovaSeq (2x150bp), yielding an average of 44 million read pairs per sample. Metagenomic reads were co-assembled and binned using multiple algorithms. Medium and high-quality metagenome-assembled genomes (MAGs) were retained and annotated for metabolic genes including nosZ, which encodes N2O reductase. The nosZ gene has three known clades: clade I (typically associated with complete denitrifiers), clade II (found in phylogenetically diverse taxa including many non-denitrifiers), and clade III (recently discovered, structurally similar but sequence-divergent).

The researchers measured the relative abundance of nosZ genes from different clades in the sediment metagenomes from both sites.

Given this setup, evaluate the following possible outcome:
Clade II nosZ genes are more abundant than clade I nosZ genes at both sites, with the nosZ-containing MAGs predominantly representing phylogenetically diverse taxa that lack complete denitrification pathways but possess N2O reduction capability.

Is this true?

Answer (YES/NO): YES